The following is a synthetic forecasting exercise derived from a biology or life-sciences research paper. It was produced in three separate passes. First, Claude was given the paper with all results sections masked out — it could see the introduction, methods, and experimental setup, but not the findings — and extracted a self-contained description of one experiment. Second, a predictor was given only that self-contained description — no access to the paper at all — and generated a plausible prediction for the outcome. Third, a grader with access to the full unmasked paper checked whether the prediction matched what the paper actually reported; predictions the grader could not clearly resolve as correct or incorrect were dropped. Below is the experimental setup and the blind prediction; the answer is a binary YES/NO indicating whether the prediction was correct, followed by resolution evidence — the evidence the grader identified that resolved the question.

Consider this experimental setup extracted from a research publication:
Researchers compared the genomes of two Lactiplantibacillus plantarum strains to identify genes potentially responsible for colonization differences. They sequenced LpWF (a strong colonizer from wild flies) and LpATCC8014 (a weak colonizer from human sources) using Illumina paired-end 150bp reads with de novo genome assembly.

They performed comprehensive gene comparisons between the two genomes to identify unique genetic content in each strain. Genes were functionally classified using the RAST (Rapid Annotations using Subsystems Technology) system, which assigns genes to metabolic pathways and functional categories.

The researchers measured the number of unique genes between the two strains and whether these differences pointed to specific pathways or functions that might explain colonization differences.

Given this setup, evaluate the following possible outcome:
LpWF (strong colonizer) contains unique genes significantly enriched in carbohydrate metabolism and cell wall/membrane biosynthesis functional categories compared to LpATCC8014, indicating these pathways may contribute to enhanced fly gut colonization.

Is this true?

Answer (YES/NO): NO